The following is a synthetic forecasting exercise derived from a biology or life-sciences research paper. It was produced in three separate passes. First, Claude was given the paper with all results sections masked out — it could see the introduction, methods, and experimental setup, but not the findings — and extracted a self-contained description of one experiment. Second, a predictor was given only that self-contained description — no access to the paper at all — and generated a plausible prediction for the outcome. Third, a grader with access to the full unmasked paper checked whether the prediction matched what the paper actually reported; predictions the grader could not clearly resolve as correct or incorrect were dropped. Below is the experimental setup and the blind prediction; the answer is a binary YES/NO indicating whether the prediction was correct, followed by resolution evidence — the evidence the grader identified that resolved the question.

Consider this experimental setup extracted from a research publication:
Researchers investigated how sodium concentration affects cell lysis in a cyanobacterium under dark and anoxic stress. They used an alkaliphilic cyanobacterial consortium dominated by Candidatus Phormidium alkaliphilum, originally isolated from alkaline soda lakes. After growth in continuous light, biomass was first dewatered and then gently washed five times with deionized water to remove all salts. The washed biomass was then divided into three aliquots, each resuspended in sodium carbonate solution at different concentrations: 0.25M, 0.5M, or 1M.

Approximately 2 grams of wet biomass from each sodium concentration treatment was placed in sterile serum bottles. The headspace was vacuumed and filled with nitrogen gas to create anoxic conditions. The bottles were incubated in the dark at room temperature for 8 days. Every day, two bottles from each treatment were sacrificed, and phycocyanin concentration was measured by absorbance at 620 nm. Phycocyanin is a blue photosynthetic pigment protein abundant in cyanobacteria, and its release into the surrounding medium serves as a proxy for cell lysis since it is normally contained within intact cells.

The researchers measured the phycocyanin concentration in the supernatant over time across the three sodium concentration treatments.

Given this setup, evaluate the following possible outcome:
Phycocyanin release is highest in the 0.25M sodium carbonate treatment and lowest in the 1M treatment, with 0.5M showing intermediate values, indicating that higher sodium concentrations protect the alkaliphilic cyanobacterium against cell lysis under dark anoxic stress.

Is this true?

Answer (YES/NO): NO